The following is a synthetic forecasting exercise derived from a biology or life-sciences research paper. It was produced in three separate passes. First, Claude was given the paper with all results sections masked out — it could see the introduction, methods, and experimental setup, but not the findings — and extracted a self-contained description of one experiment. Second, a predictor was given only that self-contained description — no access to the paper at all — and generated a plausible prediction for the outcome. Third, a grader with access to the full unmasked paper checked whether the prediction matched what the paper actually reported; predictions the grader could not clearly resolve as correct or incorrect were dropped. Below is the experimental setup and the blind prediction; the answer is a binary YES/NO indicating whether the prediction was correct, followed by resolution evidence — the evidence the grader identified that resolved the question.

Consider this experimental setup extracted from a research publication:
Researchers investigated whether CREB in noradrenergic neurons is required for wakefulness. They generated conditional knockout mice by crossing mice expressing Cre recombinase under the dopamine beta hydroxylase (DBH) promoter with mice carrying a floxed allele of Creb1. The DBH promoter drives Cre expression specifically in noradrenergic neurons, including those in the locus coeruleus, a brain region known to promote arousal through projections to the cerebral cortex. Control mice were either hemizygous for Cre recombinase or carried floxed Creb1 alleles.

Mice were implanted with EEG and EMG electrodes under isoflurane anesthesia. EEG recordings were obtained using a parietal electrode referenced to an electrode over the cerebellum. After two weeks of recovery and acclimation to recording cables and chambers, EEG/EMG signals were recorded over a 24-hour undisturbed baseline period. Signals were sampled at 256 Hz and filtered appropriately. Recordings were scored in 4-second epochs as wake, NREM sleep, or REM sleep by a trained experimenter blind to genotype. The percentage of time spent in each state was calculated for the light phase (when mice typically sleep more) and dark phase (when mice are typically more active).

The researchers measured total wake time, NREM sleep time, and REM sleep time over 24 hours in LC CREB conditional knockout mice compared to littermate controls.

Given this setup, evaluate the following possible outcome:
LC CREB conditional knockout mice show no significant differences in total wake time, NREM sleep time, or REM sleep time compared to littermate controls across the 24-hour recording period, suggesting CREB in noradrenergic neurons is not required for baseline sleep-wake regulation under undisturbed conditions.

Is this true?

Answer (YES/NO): YES